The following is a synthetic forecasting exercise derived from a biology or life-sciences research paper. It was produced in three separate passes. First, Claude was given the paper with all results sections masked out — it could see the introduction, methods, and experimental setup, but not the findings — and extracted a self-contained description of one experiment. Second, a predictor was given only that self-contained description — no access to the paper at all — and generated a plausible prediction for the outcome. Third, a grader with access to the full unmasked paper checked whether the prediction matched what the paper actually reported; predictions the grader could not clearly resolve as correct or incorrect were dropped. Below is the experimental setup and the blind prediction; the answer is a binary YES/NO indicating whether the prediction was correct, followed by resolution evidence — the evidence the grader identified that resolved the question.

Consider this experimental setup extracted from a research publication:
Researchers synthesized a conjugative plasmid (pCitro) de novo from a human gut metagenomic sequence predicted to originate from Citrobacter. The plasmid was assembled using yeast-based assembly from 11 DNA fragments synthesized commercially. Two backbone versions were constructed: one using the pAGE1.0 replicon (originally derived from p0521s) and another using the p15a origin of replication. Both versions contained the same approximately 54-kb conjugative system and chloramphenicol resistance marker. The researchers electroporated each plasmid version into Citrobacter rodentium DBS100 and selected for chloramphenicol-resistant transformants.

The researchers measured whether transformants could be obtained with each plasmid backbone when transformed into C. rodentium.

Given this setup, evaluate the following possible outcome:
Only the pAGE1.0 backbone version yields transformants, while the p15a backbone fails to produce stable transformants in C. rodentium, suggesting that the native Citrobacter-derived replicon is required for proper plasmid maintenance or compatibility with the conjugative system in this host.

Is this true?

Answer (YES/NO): NO